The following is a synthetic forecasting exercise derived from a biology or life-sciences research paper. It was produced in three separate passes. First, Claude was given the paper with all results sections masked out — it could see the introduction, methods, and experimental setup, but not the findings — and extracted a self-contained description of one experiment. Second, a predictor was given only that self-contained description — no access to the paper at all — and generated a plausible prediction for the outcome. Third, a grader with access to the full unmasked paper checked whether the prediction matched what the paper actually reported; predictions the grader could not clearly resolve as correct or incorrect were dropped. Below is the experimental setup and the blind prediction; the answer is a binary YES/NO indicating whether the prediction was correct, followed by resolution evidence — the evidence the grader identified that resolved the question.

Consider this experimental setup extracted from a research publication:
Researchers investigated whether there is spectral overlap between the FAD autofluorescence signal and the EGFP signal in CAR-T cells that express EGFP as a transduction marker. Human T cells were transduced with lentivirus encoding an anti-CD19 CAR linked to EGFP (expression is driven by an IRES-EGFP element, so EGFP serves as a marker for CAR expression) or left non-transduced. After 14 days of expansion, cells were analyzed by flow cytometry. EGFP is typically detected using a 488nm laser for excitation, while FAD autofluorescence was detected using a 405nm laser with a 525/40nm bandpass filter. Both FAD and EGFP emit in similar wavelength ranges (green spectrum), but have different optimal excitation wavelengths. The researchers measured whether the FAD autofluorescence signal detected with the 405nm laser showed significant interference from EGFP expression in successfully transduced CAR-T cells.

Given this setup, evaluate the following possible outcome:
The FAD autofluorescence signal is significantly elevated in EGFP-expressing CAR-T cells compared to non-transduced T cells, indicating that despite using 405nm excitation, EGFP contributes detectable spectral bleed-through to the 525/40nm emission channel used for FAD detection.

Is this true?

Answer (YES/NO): NO